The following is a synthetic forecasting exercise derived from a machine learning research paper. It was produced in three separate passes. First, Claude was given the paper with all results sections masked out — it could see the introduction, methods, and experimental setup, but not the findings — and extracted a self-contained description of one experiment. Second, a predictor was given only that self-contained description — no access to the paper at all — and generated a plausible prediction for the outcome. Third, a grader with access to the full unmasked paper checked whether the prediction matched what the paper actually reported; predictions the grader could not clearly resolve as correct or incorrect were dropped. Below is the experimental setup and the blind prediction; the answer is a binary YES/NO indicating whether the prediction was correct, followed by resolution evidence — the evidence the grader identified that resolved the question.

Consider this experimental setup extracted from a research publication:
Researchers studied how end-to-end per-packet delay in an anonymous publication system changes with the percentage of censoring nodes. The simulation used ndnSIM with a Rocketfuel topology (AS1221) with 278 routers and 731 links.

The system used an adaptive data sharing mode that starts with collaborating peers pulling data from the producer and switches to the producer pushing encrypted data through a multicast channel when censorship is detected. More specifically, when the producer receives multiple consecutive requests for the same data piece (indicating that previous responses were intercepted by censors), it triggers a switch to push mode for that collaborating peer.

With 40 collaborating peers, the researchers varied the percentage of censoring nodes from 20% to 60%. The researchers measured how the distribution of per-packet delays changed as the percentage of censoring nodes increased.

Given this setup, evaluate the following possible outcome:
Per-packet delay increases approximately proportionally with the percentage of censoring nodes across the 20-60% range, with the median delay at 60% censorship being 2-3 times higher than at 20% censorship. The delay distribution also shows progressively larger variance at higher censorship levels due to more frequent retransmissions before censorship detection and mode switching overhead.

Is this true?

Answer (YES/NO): NO